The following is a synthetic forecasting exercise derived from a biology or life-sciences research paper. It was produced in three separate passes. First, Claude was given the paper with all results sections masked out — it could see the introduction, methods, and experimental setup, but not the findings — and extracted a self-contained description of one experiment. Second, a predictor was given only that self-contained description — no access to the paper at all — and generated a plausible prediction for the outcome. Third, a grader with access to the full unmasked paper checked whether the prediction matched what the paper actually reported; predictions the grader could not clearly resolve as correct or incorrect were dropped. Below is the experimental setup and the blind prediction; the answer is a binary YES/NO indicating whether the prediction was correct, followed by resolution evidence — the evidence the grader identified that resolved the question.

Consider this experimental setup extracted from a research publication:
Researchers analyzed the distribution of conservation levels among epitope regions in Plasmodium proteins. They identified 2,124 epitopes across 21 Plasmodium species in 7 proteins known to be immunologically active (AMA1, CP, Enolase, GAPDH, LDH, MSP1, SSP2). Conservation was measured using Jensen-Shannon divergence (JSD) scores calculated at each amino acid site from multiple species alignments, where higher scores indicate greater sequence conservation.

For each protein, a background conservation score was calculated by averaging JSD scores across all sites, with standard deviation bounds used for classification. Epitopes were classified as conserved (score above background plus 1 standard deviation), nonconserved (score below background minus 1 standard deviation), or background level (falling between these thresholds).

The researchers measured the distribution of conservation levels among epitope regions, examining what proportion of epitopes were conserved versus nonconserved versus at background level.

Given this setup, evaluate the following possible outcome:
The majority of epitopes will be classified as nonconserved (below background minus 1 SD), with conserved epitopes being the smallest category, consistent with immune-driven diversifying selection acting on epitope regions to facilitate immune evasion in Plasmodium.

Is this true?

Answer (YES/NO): NO